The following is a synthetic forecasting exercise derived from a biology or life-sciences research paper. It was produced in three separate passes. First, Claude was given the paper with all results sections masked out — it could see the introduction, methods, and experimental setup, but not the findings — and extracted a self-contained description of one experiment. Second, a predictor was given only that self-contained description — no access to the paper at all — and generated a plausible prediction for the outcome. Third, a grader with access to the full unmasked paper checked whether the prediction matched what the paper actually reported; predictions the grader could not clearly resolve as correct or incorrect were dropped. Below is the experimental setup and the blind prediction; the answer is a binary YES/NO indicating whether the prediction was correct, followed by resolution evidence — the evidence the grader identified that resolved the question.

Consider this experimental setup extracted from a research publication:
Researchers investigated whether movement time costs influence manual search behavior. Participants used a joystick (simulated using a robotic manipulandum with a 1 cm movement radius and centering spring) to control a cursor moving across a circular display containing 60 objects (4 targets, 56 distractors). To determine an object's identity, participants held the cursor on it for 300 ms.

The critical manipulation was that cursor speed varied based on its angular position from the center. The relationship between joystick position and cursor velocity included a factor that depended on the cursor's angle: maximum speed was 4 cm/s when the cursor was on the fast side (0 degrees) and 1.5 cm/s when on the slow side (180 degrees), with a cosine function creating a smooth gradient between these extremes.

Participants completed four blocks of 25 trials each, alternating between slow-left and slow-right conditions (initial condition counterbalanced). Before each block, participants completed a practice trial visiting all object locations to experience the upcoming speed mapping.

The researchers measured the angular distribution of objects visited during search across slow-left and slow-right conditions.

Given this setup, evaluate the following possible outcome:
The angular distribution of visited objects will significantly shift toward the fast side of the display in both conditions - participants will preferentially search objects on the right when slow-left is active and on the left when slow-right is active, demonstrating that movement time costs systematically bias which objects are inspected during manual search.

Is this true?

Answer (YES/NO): YES